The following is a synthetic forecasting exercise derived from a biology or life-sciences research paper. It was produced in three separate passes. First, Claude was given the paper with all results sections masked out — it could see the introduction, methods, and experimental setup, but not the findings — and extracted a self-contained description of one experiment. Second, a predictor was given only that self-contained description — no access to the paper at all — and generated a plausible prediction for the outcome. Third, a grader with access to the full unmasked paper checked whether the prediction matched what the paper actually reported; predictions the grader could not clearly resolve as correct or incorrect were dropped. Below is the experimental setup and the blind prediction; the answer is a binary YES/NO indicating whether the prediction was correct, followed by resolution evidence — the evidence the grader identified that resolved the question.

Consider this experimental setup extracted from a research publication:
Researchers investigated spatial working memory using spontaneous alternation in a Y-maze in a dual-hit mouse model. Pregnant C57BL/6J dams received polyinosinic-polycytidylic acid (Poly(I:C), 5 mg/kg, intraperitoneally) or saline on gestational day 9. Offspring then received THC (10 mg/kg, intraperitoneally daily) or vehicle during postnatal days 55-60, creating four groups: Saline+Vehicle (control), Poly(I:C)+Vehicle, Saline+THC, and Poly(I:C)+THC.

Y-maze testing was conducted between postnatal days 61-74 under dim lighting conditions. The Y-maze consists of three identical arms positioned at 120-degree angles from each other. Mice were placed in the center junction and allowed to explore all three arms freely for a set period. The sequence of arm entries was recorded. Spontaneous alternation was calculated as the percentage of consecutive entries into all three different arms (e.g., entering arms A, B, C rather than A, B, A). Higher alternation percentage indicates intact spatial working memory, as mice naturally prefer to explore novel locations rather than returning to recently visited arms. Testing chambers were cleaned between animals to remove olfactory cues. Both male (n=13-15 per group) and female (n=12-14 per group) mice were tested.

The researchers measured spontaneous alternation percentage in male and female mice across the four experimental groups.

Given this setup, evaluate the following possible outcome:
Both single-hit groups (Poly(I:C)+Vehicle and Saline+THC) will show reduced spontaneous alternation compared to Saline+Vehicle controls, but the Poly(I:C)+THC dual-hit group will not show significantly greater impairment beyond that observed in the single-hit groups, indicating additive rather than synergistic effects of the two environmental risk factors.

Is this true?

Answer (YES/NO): NO